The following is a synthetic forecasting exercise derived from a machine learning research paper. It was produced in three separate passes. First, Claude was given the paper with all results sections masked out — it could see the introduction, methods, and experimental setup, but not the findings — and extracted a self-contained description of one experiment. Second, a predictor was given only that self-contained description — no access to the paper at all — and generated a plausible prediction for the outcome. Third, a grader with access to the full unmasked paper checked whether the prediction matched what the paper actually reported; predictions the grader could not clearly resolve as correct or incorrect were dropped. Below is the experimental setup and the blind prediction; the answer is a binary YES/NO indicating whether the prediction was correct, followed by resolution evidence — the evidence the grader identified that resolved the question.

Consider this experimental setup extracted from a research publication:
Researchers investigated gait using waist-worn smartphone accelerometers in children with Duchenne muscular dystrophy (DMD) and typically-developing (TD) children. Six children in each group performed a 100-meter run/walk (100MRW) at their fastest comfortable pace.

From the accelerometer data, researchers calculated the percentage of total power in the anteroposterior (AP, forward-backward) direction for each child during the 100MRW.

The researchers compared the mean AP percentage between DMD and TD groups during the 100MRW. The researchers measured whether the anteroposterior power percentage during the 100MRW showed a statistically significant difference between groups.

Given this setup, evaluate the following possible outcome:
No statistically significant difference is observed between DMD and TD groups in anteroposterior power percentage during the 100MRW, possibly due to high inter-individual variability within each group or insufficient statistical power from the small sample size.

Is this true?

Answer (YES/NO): NO